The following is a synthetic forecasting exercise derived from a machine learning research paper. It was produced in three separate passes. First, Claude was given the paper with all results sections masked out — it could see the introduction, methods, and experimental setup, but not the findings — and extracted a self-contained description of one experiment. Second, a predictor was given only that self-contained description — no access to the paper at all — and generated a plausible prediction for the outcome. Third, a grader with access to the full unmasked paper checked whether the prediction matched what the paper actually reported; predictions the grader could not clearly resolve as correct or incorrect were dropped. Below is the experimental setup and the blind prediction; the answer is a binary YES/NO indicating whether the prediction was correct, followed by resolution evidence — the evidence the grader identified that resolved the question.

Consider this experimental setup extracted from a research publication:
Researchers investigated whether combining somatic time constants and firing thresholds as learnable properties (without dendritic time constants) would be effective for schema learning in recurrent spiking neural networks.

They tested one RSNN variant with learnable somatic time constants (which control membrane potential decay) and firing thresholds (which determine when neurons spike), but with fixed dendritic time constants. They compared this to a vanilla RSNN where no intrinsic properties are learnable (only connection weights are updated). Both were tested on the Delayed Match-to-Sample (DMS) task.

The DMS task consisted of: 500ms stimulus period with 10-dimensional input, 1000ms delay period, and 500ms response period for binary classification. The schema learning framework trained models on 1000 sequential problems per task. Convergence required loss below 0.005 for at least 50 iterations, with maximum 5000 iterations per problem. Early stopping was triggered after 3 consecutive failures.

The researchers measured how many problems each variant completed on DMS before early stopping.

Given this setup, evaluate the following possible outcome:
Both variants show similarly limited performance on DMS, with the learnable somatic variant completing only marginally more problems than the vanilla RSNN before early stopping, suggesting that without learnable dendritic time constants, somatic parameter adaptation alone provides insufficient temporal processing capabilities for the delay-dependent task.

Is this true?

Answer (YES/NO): NO